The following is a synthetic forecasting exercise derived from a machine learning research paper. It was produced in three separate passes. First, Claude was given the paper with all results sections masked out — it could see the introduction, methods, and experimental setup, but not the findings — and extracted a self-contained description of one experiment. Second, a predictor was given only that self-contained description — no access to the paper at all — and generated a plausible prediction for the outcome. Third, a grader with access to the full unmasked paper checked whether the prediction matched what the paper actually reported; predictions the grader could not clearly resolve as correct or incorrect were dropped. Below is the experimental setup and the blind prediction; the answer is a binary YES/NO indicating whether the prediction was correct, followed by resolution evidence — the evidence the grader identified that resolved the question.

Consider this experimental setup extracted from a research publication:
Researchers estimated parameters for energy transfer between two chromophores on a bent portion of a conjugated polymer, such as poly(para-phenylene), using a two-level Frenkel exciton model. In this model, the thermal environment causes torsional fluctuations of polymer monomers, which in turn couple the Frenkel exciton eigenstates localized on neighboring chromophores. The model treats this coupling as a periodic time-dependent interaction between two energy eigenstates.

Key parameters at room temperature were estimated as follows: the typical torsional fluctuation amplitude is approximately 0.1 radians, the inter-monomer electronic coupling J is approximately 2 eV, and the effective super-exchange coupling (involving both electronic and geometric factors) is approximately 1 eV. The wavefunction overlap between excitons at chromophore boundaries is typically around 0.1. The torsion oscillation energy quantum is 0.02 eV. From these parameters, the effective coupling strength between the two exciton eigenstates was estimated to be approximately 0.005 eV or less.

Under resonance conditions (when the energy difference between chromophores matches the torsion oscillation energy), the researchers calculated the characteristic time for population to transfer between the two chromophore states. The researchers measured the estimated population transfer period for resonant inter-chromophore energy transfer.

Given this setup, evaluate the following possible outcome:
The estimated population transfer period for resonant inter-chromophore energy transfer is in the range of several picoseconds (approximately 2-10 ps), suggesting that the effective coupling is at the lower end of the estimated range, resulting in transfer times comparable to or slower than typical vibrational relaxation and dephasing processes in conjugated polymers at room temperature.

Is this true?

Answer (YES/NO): NO